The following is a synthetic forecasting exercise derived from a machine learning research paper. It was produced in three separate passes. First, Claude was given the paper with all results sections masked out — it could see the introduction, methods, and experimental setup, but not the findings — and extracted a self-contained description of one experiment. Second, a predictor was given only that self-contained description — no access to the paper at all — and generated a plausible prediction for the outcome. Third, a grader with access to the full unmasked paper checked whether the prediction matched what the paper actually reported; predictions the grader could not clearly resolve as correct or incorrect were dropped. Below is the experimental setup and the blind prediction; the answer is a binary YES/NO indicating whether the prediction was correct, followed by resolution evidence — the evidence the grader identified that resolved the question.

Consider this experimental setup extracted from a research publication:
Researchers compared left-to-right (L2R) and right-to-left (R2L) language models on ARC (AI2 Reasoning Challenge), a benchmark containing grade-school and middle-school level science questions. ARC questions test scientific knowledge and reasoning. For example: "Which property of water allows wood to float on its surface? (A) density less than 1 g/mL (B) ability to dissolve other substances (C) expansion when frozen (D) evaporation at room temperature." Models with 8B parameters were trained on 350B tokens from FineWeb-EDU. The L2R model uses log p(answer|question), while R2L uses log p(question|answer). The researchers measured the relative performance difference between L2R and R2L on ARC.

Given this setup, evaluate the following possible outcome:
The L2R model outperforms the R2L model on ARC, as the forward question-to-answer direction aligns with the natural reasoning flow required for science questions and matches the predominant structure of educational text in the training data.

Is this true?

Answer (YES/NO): YES